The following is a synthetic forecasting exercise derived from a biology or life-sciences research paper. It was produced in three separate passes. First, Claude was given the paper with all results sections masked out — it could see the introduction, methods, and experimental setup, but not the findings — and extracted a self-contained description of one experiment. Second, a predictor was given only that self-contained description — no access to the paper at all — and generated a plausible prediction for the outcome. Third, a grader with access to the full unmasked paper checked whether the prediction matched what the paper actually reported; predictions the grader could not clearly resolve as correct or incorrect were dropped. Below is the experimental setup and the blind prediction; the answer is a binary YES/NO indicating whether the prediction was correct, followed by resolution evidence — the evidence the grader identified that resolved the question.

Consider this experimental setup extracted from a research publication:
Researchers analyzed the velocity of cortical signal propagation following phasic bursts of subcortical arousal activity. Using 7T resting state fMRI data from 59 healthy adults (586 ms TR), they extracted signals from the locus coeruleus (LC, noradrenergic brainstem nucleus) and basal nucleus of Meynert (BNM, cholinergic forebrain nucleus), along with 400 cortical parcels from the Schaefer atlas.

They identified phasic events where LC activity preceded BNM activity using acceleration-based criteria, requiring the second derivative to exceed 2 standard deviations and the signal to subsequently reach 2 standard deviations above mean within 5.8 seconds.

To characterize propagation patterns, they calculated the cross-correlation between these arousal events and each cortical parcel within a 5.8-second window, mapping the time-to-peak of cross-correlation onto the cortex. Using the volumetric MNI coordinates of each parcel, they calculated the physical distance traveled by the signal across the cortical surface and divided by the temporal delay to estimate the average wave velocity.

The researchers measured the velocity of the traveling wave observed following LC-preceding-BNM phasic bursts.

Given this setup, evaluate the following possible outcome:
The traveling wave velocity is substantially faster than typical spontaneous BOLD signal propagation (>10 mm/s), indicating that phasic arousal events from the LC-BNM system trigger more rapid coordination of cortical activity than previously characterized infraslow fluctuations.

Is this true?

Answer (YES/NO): YES